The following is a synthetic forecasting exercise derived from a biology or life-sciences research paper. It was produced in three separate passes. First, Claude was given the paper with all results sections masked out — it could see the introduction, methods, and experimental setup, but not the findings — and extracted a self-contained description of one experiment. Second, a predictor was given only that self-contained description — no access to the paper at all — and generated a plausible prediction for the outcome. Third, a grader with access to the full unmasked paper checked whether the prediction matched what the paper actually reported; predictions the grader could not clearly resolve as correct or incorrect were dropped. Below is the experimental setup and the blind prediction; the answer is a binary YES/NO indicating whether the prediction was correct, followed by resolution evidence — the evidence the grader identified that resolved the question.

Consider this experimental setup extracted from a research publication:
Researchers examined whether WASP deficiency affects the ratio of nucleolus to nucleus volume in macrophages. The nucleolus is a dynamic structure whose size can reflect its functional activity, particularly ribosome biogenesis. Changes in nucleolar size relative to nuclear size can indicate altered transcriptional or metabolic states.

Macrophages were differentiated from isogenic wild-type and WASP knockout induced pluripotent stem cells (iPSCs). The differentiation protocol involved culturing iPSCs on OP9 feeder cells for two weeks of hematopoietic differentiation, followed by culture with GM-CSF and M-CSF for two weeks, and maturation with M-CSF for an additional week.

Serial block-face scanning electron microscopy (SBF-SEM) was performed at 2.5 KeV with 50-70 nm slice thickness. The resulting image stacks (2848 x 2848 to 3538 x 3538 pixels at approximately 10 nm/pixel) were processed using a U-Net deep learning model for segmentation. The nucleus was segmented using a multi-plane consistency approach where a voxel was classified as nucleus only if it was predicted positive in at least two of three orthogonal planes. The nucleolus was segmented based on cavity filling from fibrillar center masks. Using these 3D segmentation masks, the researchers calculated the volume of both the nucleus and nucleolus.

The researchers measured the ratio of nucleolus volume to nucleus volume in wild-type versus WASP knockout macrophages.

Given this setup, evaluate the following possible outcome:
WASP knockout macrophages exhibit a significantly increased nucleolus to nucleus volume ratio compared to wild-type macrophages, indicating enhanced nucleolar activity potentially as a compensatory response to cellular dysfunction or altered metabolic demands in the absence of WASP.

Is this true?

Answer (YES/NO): NO